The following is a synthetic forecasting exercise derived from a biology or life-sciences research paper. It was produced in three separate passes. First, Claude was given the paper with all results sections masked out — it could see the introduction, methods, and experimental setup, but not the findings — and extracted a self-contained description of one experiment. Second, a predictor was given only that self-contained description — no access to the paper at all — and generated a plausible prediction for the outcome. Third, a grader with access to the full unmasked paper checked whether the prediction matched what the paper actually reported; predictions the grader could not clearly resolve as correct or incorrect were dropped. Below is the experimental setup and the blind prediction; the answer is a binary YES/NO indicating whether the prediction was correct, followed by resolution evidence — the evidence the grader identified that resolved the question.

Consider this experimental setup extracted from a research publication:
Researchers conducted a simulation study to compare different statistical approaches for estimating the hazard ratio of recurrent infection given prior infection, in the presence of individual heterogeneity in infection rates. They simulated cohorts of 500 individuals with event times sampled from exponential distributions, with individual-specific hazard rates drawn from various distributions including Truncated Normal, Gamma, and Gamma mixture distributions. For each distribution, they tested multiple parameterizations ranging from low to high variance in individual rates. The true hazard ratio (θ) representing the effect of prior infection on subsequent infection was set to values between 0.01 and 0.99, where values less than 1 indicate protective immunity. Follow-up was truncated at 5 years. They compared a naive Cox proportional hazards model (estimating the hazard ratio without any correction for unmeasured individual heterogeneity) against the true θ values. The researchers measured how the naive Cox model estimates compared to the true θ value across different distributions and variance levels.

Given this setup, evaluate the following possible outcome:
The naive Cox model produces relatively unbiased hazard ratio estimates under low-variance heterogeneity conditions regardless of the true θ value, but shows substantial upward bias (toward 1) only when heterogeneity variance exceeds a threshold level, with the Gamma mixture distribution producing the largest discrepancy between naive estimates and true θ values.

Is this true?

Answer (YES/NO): NO